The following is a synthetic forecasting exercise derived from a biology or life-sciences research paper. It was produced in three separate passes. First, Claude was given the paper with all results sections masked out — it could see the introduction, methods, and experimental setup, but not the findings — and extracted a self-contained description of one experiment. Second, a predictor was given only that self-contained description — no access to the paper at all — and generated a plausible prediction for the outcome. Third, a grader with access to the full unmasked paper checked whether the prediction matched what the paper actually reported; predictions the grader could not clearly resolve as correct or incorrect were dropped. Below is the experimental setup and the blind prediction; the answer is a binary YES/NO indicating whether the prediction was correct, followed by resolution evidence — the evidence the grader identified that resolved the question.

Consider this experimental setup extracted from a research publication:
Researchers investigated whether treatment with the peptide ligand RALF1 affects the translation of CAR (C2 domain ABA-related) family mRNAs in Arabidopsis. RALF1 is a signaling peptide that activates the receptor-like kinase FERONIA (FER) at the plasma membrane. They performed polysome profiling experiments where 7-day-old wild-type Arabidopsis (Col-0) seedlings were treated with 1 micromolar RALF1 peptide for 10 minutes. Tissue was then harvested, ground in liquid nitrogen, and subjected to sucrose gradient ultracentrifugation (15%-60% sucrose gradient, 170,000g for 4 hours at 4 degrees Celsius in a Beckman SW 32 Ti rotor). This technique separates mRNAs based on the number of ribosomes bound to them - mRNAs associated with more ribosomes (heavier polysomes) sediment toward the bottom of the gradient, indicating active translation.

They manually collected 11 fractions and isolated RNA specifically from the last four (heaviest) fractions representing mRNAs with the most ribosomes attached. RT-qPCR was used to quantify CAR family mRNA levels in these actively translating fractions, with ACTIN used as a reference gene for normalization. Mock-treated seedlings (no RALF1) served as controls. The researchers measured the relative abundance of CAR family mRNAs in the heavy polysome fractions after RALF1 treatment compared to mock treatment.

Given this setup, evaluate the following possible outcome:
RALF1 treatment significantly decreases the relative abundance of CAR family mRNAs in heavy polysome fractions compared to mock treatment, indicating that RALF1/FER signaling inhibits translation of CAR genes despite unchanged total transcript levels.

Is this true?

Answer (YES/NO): NO